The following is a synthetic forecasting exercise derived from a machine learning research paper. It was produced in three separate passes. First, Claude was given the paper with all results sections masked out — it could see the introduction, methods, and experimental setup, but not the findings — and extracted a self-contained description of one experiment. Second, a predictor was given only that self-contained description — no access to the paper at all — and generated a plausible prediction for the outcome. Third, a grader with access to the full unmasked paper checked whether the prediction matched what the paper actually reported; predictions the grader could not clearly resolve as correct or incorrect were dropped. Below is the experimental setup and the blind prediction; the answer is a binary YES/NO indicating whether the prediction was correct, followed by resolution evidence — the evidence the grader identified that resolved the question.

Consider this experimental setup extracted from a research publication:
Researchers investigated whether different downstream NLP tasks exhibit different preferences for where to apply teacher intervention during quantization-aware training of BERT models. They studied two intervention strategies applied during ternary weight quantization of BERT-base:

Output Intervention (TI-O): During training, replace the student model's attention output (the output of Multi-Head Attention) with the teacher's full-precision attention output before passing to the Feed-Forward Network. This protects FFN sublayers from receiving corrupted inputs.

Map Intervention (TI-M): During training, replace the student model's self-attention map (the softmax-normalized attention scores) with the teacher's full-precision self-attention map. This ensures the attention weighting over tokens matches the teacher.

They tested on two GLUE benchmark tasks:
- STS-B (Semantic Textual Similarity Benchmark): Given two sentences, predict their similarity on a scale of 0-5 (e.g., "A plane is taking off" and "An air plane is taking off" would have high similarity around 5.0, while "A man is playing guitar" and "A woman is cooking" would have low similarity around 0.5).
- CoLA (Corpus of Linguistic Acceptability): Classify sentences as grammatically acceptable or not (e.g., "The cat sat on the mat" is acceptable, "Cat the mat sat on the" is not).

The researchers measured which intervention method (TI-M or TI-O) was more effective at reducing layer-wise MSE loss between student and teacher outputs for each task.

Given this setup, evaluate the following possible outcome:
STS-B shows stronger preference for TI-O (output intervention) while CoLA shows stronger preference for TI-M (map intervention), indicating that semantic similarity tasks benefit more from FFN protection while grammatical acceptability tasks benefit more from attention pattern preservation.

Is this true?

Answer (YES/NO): NO